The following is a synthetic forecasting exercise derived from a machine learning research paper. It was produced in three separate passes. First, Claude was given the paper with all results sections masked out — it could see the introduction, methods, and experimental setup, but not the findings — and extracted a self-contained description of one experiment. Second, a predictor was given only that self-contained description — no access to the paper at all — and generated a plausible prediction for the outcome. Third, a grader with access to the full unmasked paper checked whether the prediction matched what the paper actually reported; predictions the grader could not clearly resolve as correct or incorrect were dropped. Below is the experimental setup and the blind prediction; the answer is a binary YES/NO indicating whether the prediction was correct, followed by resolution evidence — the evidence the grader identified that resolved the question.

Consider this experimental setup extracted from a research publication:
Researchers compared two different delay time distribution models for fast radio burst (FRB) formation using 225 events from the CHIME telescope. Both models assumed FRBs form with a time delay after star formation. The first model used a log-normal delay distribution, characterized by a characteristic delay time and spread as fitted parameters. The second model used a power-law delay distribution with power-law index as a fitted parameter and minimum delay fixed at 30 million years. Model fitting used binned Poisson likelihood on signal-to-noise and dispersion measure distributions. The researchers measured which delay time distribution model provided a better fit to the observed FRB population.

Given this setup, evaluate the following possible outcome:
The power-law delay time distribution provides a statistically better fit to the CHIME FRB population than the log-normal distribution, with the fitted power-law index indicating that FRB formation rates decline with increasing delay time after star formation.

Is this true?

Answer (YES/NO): NO